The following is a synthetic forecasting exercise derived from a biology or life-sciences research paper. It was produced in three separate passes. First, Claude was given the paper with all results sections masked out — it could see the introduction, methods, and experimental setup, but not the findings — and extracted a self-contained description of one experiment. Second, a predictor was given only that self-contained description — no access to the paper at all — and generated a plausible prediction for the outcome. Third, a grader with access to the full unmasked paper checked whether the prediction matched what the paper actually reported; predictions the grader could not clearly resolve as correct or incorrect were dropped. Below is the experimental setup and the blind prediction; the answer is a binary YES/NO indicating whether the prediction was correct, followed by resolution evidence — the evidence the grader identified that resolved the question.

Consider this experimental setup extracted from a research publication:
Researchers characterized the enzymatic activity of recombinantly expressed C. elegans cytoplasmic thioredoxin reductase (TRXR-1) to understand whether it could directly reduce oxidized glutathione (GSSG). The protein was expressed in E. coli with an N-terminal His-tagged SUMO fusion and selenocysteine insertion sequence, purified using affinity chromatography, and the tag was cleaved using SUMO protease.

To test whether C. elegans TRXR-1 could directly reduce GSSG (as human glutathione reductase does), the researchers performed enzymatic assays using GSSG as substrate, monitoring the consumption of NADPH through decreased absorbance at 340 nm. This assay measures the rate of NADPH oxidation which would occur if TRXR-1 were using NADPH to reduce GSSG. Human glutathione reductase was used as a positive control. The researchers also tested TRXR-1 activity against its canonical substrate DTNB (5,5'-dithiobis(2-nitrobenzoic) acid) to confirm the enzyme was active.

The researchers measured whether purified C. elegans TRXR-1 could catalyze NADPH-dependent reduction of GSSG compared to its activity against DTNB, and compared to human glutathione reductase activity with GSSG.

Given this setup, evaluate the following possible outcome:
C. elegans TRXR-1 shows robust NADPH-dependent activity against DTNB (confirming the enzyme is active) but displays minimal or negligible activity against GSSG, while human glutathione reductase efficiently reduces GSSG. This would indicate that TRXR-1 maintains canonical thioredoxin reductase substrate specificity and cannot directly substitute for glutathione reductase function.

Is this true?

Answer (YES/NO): YES